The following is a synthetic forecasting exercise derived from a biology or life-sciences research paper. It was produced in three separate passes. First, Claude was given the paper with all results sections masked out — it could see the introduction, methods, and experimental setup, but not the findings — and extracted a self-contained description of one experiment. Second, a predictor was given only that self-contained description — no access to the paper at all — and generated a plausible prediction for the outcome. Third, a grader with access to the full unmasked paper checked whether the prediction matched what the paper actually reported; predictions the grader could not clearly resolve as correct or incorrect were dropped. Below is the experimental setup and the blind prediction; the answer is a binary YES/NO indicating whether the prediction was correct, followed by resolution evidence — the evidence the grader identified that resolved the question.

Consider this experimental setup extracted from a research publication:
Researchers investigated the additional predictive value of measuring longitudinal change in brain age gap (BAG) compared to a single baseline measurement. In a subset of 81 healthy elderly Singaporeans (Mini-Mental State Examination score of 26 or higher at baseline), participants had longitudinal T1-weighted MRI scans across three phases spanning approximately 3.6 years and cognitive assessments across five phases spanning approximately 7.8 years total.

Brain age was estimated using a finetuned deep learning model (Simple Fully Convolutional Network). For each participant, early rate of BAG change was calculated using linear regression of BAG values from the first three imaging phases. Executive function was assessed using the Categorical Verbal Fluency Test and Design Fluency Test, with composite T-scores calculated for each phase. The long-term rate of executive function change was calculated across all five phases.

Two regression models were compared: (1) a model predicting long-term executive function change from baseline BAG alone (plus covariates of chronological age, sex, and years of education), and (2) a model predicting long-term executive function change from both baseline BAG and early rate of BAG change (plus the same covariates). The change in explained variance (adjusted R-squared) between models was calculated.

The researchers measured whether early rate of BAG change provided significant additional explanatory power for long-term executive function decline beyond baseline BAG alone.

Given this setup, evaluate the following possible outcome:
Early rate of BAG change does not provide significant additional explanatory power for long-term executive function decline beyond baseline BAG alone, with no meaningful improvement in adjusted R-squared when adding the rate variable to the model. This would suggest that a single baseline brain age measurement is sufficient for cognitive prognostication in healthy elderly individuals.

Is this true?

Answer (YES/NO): NO